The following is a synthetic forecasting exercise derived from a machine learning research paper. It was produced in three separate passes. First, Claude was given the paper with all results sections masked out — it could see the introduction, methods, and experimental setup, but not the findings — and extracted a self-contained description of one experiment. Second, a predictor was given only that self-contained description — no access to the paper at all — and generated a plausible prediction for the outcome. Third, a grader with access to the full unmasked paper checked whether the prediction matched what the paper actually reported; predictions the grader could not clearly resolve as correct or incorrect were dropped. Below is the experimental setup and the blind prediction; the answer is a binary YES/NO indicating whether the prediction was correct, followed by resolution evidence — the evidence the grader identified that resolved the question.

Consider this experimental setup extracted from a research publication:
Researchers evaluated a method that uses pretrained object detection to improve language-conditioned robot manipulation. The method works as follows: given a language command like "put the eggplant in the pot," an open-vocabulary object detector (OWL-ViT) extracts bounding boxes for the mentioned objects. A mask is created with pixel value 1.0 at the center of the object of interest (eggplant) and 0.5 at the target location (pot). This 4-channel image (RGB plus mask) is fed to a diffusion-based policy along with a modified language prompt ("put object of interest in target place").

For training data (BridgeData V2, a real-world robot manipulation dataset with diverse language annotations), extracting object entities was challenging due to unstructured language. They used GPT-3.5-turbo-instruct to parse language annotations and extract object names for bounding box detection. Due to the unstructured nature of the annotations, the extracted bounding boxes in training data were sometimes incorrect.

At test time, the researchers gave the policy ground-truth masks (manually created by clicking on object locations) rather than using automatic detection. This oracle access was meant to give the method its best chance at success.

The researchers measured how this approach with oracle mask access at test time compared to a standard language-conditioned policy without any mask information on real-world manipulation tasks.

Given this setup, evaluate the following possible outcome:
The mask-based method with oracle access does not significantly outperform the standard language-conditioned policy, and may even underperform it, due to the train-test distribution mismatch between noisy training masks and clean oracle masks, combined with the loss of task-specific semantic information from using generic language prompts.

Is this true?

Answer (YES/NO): YES